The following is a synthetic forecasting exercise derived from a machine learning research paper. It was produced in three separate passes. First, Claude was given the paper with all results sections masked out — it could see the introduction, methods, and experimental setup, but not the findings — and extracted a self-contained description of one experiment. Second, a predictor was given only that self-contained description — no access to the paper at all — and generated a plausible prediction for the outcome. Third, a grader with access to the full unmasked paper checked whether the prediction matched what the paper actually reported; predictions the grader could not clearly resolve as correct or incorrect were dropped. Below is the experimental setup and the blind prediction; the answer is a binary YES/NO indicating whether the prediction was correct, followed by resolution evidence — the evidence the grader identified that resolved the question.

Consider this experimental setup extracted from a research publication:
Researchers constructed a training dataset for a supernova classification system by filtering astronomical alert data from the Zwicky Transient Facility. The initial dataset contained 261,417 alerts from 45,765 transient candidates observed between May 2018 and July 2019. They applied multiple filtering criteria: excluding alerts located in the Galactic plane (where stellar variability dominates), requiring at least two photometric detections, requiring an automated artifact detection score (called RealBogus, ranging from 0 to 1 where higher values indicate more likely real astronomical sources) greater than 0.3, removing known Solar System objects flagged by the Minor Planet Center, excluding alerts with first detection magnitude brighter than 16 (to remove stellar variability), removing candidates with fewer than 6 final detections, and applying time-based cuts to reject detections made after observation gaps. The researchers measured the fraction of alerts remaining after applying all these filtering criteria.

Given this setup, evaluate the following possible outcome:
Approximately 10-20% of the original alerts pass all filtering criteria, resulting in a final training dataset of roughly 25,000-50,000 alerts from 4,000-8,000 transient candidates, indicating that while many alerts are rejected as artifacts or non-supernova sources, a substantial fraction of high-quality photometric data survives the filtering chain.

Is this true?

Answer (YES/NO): NO